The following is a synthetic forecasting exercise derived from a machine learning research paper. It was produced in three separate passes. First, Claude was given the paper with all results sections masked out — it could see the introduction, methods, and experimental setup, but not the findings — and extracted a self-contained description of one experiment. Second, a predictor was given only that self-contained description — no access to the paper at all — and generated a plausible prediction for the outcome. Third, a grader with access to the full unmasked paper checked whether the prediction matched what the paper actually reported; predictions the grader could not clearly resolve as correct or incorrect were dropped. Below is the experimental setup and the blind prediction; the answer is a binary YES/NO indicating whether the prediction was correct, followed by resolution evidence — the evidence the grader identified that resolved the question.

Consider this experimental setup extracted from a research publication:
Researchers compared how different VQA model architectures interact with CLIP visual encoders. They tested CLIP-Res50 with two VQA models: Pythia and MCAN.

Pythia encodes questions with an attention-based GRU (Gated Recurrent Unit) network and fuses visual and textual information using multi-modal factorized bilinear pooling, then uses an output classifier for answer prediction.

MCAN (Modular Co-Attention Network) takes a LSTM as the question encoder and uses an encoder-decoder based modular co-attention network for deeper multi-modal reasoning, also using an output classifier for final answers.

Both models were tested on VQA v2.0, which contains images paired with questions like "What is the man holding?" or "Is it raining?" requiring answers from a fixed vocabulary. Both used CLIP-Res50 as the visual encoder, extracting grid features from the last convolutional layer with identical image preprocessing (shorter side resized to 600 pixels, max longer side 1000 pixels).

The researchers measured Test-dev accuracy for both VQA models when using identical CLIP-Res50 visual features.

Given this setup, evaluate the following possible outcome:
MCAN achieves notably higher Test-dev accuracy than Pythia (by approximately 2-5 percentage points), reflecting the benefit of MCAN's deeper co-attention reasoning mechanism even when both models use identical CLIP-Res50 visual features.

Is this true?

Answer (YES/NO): NO